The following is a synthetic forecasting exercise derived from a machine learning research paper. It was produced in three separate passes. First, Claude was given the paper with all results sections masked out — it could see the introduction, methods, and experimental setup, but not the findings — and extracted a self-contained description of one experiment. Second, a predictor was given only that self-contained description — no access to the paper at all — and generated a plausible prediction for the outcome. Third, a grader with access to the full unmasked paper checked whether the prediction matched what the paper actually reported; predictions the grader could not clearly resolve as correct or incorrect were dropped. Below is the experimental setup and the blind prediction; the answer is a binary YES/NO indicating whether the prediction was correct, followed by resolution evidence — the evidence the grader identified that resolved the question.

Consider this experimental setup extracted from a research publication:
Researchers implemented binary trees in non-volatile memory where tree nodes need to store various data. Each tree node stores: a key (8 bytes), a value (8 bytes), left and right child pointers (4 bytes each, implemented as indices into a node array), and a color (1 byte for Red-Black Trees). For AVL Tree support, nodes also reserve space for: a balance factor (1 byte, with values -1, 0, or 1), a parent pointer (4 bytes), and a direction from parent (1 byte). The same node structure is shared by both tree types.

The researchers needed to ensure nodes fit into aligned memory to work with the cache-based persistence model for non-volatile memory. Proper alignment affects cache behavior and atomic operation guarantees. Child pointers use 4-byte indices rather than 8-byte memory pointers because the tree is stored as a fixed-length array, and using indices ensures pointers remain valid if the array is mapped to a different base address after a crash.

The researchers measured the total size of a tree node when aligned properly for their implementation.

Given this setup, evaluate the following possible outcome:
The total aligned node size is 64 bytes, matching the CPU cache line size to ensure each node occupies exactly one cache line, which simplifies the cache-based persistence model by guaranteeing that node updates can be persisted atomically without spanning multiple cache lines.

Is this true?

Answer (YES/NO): NO